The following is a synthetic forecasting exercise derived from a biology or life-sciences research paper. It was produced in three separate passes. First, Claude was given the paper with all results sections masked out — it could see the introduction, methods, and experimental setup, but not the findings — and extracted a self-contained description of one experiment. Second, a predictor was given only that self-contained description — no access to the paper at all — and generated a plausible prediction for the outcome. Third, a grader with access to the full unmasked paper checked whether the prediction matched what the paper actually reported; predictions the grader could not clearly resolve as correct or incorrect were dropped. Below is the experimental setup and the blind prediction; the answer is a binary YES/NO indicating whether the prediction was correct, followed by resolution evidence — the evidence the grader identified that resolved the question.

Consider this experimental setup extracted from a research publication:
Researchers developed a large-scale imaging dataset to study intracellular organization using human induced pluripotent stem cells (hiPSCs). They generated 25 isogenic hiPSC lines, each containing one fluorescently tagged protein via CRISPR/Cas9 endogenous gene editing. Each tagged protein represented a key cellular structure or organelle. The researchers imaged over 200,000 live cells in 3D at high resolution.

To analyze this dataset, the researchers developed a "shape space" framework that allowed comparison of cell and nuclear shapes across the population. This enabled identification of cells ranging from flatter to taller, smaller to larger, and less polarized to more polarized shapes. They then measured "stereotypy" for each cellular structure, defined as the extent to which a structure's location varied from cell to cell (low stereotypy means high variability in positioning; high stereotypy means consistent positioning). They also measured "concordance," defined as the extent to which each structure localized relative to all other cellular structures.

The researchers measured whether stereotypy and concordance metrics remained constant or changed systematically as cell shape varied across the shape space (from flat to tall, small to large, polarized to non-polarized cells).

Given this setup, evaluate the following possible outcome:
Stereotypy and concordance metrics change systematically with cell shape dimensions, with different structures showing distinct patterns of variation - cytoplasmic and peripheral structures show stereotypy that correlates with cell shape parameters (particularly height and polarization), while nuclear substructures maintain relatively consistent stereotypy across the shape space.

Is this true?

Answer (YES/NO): NO